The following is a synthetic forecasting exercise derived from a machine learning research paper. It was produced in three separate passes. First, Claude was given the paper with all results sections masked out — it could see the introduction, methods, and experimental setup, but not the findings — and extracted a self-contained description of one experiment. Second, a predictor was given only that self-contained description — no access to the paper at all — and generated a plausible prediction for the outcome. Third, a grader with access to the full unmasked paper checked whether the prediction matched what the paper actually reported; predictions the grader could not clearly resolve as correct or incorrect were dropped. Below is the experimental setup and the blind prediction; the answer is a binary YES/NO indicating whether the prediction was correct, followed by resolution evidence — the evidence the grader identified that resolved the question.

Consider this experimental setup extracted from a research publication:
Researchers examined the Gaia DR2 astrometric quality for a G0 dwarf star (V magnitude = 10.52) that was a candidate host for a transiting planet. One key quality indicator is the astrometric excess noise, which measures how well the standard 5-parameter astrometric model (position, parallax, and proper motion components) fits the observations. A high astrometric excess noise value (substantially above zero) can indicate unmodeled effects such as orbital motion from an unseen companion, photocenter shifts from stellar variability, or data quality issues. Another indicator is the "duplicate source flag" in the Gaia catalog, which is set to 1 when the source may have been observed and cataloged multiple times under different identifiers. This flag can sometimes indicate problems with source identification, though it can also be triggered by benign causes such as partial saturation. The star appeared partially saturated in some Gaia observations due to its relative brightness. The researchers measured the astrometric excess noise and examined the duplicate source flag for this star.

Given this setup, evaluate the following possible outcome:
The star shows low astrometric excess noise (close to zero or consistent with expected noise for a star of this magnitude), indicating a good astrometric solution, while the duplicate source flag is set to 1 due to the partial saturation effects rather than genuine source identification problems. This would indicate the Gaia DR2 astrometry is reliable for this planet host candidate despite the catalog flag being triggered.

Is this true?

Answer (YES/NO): YES